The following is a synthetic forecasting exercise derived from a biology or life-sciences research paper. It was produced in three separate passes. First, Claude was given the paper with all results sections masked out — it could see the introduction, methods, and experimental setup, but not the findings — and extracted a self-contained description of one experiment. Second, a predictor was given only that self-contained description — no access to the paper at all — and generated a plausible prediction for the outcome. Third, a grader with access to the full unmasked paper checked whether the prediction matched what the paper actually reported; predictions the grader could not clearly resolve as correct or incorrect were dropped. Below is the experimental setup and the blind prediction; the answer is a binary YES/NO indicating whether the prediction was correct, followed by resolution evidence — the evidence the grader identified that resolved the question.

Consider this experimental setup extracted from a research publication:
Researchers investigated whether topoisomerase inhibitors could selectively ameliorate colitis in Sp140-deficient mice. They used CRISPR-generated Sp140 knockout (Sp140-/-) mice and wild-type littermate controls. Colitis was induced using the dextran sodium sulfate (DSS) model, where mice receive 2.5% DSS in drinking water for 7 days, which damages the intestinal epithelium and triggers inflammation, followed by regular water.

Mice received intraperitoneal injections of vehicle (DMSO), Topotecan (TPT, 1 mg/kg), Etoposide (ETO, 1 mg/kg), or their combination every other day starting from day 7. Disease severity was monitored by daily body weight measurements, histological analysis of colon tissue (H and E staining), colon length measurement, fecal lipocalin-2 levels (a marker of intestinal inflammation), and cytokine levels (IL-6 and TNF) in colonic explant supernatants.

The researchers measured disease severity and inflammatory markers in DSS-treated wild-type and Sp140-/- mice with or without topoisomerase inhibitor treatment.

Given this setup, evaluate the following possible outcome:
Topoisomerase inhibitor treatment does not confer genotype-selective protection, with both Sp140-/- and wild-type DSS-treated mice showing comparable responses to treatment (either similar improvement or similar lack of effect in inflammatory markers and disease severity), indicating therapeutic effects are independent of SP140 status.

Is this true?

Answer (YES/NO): NO